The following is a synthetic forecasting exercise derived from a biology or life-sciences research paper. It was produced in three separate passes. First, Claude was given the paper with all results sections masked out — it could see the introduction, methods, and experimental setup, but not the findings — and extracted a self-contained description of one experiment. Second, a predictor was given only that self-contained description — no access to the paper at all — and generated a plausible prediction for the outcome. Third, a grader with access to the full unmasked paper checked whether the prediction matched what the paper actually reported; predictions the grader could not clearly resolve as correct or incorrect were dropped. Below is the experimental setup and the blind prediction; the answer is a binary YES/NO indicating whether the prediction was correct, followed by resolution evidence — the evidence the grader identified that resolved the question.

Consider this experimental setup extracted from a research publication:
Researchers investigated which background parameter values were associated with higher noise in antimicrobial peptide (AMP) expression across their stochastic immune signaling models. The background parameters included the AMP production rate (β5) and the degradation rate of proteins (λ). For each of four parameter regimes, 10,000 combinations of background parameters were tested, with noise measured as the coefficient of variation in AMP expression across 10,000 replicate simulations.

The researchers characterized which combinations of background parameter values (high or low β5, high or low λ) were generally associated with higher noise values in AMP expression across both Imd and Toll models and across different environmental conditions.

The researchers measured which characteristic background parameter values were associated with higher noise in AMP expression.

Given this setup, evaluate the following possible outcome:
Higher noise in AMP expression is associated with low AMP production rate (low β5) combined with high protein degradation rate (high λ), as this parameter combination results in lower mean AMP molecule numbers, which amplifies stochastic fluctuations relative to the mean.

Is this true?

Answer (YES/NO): YES